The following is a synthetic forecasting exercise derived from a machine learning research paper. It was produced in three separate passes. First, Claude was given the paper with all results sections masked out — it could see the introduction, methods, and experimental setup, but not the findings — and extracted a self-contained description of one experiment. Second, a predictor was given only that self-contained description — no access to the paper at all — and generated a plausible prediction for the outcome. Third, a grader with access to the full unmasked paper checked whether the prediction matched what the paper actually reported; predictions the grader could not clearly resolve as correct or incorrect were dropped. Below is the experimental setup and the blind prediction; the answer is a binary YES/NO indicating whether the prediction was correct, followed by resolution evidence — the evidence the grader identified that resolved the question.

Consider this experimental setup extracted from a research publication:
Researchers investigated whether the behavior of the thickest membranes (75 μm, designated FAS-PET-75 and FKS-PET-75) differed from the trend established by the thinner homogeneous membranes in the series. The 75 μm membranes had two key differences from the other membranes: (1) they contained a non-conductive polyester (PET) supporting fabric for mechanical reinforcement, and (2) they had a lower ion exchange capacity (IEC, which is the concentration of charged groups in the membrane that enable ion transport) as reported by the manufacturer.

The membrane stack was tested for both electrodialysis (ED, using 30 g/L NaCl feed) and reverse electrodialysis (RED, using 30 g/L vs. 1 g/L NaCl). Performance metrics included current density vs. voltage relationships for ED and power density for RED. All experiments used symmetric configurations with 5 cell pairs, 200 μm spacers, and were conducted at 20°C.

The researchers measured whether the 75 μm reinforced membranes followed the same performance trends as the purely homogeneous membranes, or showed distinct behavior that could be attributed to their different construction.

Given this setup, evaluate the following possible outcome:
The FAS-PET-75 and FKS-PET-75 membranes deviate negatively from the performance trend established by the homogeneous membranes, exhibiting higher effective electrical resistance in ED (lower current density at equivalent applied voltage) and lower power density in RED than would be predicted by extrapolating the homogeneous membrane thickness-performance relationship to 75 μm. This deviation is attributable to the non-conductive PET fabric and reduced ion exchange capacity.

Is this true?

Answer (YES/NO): NO